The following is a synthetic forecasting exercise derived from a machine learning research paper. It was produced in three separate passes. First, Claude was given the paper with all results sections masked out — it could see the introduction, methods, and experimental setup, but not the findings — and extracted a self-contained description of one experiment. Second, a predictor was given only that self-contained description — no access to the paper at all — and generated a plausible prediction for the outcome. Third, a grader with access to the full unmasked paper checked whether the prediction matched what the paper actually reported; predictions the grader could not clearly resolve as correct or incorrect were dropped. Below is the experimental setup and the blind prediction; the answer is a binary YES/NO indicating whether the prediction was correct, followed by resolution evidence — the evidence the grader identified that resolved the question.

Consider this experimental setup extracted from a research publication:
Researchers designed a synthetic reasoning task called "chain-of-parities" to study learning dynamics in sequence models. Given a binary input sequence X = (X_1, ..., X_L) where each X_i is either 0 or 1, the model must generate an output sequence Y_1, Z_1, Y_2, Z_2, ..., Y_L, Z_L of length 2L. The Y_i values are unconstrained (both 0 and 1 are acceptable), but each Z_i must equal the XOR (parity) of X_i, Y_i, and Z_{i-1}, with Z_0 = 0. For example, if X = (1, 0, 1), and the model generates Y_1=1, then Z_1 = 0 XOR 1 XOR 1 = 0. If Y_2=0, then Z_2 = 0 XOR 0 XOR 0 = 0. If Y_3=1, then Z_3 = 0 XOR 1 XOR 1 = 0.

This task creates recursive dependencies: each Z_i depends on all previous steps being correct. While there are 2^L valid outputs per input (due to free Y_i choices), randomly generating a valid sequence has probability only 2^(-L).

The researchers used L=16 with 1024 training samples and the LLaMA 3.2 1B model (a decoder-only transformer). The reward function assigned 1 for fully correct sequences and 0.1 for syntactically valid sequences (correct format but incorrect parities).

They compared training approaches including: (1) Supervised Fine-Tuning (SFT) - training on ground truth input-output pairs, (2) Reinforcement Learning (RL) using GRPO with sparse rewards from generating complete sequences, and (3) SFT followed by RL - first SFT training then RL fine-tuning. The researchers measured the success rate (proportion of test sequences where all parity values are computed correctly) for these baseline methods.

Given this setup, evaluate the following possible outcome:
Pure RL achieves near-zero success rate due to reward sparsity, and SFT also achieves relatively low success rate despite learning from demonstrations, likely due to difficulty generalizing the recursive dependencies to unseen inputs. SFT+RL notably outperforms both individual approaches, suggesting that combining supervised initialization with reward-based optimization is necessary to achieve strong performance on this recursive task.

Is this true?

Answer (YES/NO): NO